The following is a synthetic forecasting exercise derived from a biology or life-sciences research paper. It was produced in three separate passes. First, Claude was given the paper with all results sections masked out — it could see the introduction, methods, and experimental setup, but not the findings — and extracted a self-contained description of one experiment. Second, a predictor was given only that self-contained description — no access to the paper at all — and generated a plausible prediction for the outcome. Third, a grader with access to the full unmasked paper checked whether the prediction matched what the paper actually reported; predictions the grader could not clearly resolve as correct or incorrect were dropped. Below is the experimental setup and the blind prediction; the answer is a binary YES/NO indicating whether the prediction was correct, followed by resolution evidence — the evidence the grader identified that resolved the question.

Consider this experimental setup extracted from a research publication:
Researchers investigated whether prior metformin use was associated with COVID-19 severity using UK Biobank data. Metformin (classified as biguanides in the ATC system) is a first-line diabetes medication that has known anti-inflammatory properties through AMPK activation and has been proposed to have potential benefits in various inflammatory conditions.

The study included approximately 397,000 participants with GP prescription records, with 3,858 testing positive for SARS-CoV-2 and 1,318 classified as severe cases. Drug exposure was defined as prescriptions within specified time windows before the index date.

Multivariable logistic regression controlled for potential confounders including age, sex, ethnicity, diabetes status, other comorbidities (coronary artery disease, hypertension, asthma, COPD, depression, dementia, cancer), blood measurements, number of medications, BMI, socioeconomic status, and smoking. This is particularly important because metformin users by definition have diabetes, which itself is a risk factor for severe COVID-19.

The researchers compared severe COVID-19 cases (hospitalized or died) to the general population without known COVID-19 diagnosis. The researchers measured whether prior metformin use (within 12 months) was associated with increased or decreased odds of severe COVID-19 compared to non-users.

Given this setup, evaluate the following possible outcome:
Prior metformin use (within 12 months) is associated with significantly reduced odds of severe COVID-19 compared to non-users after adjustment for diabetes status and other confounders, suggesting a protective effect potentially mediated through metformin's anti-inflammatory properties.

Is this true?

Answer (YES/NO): YES